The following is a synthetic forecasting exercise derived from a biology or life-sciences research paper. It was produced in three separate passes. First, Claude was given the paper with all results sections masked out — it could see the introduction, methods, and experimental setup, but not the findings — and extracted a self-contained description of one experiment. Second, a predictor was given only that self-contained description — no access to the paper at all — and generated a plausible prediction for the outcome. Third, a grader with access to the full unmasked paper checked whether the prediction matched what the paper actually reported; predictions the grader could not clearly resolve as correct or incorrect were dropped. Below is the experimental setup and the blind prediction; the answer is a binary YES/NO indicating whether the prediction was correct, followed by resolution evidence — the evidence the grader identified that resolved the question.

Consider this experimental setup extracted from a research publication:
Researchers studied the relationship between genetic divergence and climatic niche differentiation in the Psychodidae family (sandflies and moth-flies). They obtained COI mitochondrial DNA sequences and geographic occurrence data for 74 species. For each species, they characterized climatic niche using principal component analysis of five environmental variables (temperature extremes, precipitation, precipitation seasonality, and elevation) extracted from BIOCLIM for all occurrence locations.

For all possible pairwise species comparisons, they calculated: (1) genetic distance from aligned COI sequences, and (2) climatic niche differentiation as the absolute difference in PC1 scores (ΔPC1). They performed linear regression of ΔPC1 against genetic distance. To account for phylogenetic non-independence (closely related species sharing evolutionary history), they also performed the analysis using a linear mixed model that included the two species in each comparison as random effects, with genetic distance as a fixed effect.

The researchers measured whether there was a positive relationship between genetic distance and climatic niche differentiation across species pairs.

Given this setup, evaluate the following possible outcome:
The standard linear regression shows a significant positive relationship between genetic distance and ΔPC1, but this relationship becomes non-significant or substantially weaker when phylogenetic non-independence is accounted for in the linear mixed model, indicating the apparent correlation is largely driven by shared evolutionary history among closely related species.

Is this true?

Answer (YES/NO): NO